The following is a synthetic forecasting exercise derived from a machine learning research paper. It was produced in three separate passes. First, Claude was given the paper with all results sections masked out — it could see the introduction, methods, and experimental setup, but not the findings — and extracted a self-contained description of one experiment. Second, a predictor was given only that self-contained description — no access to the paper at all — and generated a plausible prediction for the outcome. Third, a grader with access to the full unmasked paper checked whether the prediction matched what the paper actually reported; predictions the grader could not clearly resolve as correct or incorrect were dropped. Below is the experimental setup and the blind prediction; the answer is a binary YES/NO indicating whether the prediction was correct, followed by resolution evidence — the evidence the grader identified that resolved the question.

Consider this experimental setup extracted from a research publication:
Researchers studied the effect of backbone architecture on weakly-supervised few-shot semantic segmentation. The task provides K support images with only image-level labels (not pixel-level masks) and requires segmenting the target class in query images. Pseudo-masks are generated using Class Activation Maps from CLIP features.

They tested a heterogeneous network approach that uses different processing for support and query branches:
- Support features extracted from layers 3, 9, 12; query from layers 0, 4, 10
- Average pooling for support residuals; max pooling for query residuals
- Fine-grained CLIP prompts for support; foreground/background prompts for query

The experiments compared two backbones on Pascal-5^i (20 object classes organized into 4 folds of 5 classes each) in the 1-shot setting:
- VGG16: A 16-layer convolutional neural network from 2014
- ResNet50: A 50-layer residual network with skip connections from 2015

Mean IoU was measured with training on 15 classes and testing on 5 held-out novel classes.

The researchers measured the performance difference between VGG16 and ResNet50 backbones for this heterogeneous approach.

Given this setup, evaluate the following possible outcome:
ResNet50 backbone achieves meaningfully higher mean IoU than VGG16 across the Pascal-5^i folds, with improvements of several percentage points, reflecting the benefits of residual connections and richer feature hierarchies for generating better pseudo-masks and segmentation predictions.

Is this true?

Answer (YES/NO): NO